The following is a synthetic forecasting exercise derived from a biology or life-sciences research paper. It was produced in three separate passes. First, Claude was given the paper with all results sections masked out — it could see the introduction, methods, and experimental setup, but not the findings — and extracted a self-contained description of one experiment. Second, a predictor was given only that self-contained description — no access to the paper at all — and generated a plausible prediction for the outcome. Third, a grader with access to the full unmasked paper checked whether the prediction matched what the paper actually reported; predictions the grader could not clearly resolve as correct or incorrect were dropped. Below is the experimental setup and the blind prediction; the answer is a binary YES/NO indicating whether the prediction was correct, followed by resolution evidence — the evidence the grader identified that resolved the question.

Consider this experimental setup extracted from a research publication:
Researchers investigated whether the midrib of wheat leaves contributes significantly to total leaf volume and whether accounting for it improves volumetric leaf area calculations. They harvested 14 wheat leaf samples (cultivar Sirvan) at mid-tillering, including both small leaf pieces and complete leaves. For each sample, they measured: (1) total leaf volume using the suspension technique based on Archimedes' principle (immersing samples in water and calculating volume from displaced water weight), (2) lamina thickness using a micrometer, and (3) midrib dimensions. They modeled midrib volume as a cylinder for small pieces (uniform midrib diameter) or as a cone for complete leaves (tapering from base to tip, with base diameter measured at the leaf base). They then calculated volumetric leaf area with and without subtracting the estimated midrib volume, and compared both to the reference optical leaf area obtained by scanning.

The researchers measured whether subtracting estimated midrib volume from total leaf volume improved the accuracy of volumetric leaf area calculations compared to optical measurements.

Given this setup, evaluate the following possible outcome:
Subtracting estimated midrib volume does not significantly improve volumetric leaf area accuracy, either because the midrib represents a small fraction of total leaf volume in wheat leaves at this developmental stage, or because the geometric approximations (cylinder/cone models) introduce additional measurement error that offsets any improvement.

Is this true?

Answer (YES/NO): NO